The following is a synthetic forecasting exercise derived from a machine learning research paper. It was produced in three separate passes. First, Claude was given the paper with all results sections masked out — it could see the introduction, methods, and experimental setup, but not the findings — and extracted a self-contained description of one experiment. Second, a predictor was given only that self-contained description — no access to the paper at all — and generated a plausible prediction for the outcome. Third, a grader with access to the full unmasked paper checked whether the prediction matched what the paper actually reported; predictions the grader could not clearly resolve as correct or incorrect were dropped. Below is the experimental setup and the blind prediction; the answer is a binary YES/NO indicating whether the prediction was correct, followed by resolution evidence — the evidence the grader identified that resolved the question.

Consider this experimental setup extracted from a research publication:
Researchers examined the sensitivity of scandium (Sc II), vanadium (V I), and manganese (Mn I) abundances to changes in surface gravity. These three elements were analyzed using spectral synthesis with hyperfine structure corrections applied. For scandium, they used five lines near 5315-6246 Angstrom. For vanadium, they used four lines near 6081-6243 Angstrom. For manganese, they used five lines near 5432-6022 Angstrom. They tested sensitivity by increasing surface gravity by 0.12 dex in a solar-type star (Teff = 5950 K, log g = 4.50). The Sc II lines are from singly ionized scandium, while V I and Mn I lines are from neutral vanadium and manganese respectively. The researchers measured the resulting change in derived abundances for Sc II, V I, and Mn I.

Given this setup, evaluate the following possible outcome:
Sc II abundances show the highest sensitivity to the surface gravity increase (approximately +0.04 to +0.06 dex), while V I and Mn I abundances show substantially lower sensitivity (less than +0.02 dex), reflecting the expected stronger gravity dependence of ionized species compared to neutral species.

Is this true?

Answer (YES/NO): YES